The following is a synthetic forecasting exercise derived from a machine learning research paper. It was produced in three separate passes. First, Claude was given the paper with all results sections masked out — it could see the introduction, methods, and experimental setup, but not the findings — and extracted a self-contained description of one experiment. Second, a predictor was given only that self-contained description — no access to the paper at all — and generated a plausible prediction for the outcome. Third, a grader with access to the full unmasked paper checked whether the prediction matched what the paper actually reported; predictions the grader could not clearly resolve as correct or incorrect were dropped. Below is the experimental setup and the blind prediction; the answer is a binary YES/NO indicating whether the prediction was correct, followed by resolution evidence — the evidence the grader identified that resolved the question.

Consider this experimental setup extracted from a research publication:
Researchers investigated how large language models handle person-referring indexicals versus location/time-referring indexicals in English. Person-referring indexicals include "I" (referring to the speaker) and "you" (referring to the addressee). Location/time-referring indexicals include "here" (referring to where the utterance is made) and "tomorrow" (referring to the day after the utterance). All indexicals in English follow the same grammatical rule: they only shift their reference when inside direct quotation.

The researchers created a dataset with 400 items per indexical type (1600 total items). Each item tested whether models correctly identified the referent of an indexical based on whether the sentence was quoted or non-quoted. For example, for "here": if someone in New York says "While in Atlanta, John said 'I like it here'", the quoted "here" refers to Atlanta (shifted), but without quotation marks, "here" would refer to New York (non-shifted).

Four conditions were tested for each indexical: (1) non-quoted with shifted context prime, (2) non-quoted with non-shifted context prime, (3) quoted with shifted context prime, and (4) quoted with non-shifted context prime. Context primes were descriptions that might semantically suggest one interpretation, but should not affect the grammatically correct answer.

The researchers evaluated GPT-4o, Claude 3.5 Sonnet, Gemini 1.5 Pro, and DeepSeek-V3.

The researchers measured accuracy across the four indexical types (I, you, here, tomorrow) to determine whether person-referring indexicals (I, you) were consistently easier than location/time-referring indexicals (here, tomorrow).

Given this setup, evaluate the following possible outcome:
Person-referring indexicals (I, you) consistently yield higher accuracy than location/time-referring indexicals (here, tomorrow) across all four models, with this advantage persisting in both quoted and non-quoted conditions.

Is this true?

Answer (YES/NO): NO